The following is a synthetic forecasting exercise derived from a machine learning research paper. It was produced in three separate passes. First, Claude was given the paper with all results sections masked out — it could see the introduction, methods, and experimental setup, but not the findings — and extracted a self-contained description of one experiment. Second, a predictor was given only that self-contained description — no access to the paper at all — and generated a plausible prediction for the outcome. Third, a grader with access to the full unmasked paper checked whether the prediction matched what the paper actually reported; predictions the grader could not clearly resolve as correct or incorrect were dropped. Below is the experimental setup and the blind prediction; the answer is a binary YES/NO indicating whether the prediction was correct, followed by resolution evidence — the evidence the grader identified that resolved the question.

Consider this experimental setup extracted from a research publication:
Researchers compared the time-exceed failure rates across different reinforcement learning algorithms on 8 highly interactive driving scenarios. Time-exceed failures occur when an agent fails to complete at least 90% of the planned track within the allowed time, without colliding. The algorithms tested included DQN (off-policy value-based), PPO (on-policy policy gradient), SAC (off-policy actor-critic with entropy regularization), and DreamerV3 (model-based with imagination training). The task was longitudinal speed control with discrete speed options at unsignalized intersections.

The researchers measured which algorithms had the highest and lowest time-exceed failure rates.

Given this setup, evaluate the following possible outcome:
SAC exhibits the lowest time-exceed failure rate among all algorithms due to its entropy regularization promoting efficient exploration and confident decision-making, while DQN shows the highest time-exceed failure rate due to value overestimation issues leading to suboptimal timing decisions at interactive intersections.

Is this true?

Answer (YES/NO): NO